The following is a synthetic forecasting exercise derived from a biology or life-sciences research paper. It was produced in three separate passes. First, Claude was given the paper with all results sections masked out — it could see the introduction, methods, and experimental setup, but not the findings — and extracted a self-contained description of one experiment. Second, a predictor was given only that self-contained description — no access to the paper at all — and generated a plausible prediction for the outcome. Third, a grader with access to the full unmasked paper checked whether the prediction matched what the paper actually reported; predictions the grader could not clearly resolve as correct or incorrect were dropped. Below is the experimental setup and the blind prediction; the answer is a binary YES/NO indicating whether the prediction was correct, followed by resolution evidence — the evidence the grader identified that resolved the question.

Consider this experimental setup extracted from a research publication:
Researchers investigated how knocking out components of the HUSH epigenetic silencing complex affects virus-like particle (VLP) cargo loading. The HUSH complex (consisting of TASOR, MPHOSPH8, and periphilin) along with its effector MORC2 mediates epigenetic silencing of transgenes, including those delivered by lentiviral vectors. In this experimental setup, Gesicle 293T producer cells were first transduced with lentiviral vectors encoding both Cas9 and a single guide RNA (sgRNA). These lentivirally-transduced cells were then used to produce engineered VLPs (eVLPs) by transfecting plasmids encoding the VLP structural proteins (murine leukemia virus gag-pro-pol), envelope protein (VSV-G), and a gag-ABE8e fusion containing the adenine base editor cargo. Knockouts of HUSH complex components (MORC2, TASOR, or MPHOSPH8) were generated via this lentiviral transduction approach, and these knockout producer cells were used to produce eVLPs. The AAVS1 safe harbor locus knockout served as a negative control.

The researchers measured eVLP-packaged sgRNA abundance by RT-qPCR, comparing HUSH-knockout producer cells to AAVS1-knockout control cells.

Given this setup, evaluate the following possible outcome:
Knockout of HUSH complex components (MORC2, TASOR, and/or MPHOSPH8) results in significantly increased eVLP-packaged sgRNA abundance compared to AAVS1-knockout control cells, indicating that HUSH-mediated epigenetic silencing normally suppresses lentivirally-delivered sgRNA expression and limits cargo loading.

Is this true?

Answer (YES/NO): NO